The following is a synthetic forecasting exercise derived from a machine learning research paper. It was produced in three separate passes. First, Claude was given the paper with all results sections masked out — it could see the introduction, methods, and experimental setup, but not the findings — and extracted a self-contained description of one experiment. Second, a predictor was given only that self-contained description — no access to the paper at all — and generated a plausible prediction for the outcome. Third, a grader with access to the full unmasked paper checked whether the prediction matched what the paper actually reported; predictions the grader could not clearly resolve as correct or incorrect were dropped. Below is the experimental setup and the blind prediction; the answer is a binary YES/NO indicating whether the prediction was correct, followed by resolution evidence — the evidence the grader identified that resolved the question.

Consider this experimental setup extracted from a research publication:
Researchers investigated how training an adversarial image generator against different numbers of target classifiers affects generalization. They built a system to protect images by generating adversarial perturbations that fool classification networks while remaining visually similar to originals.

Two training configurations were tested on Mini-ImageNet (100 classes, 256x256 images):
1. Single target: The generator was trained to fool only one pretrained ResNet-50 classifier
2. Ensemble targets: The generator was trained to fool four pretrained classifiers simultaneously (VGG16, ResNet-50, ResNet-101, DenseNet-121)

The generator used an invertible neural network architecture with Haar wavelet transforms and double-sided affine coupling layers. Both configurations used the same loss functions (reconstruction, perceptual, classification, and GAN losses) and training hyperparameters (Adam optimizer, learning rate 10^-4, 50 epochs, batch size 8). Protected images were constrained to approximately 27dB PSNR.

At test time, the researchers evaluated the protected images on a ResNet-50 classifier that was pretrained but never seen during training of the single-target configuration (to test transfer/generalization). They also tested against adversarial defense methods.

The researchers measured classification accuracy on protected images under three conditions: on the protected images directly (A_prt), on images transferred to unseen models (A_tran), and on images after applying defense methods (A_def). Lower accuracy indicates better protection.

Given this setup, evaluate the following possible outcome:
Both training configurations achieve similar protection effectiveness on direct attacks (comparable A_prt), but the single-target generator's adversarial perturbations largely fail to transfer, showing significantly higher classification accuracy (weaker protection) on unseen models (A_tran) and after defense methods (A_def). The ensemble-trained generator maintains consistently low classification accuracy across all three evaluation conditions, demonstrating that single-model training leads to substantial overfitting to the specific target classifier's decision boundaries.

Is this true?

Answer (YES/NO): YES